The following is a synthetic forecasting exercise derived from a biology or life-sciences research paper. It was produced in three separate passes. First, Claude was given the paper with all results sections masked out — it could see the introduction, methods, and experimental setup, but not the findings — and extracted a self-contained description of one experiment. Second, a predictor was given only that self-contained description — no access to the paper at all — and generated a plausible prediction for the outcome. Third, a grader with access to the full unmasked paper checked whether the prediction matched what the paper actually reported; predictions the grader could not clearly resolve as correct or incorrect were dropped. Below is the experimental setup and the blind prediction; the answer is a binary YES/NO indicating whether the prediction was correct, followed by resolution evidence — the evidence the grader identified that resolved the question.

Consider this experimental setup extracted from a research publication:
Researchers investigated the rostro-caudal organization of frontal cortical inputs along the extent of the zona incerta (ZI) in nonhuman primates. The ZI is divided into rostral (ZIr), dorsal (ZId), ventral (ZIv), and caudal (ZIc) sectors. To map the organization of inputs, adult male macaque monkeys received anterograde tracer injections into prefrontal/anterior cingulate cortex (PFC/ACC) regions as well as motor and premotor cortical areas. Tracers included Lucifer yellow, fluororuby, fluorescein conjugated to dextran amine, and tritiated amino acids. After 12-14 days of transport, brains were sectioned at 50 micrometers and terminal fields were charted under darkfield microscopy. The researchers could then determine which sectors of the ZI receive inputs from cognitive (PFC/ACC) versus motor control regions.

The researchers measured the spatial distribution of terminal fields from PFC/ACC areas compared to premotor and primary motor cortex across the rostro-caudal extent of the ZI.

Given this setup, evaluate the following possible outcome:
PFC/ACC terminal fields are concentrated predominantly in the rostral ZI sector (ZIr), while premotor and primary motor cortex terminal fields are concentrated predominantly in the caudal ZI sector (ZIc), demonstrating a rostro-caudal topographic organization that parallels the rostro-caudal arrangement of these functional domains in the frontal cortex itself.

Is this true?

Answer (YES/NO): YES